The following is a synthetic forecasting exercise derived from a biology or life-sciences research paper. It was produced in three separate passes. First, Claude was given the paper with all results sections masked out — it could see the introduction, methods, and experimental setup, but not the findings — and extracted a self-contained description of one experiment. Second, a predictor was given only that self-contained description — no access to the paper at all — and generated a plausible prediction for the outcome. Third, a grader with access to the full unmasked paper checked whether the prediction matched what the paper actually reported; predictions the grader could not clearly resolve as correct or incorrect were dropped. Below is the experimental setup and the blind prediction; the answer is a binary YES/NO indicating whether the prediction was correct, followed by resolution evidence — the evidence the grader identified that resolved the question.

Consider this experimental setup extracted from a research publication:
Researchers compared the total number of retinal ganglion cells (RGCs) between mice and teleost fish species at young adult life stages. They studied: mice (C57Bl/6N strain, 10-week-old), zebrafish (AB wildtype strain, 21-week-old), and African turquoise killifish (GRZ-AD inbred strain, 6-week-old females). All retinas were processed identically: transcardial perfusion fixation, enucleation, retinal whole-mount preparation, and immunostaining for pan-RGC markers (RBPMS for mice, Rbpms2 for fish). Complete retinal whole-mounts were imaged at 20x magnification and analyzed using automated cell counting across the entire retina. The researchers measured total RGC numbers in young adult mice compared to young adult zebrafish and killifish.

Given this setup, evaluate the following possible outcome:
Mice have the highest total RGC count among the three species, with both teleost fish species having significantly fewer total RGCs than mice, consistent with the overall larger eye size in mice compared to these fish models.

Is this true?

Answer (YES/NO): NO